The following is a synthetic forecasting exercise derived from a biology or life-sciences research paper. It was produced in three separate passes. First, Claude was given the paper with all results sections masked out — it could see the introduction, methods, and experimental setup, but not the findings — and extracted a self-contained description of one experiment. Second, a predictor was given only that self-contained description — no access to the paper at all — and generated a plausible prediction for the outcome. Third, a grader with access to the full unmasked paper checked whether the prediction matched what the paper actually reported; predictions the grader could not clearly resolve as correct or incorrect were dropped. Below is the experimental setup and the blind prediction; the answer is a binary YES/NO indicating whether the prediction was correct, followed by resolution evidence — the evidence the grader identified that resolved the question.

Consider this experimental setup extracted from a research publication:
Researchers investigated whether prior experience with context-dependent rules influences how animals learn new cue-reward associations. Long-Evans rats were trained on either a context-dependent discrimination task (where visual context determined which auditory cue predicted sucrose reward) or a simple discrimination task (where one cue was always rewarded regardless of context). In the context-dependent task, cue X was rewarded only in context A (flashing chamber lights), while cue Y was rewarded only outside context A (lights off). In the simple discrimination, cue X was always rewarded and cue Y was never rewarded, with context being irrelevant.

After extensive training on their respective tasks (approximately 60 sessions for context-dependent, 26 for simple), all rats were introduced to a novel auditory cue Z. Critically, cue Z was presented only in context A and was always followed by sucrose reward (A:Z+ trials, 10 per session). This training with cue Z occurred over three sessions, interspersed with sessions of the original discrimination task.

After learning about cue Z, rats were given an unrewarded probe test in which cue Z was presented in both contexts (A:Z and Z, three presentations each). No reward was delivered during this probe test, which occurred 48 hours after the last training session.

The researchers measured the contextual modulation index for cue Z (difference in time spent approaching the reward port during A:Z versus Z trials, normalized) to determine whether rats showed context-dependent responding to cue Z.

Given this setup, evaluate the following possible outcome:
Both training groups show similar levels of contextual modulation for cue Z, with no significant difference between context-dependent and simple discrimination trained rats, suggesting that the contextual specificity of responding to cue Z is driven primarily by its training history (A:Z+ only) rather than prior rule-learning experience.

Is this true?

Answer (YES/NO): NO